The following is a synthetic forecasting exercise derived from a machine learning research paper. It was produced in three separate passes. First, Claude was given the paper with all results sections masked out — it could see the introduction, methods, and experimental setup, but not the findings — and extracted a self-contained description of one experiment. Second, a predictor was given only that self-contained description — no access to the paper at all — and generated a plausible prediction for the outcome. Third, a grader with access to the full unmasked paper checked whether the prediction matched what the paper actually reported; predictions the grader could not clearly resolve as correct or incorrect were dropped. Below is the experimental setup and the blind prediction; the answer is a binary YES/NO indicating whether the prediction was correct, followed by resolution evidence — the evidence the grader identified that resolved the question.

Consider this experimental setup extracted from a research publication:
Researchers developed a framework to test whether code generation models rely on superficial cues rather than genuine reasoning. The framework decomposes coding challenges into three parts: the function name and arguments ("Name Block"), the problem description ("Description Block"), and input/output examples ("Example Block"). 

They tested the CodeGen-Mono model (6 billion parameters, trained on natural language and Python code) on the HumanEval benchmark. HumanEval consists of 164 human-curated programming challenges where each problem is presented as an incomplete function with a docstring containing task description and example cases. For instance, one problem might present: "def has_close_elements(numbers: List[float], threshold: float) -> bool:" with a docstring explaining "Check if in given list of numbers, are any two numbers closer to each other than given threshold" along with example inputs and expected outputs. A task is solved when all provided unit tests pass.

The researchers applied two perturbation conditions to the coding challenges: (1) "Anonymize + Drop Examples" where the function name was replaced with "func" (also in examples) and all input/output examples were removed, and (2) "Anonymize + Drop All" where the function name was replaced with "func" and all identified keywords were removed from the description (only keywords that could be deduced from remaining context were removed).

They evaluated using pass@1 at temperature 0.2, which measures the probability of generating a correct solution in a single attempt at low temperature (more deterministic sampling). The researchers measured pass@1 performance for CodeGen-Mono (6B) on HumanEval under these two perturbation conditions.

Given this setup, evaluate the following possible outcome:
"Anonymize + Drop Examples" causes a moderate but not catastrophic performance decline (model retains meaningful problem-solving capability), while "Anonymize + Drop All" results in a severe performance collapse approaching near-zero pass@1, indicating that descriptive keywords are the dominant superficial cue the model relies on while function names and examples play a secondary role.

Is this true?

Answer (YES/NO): NO